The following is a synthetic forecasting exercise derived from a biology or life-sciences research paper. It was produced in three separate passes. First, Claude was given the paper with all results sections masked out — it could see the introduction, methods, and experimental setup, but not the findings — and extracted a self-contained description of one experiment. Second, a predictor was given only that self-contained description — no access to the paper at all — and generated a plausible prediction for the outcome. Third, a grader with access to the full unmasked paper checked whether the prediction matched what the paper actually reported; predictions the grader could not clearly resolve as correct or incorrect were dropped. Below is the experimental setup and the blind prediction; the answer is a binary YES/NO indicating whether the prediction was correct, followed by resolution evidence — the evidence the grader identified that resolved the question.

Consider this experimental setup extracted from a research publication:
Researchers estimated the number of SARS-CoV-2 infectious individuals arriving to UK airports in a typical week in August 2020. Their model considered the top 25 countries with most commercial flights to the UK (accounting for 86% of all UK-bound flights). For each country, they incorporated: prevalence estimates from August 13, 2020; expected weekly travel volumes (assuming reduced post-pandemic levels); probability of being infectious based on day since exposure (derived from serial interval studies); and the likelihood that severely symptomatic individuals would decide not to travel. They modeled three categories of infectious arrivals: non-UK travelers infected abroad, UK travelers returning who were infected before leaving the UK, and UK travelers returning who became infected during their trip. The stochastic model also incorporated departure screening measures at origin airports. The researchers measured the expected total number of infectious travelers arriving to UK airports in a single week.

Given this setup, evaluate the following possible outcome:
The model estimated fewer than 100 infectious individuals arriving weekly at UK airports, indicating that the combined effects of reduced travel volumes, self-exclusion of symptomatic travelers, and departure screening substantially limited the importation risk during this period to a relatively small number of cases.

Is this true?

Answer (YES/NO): NO